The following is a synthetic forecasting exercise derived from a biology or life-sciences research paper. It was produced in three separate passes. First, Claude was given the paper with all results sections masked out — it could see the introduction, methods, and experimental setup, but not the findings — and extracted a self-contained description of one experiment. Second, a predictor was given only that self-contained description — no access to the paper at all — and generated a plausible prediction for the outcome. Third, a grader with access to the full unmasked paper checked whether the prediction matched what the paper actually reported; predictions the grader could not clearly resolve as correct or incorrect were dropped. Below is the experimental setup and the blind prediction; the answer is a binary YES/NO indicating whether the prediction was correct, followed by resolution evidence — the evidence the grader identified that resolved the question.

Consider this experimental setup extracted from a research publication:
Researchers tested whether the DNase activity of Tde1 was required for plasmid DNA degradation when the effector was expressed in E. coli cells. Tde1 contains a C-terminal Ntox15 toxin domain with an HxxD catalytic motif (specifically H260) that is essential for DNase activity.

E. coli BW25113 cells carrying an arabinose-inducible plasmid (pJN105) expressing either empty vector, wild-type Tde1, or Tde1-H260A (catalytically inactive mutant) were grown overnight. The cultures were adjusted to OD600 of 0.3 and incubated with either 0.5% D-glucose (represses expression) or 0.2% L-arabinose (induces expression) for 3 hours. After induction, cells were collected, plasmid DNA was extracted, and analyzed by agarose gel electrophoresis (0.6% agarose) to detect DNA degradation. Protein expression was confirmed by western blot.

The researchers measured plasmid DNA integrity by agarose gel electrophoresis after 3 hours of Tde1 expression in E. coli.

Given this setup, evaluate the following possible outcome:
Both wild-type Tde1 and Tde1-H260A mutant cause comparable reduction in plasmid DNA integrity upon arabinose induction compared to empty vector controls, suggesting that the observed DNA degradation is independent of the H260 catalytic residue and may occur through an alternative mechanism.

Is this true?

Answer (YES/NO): NO